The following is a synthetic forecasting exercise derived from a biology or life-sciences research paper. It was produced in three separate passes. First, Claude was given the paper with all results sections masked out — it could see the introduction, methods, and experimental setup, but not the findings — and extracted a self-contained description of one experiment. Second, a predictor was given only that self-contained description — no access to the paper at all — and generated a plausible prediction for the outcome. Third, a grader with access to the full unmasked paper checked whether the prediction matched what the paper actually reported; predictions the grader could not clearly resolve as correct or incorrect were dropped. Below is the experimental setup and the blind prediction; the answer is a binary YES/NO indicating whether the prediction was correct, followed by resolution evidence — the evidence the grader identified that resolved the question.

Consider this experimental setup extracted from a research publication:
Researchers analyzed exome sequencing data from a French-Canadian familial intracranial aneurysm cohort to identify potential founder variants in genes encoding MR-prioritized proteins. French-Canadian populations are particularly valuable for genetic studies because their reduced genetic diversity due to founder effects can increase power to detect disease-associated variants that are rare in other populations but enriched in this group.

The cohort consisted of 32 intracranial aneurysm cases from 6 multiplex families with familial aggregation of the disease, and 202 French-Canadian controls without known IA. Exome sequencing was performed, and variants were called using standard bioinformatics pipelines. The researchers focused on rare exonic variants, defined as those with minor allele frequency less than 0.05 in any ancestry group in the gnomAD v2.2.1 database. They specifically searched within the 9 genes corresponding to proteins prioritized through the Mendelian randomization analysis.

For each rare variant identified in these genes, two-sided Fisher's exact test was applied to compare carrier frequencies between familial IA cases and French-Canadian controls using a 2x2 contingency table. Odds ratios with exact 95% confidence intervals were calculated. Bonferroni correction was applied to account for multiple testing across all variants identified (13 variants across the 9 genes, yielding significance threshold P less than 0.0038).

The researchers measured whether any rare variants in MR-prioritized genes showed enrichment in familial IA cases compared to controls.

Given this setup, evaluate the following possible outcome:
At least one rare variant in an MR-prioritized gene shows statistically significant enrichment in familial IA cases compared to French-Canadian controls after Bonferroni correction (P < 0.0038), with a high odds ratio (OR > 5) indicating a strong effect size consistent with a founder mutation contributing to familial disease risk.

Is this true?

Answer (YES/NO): YES